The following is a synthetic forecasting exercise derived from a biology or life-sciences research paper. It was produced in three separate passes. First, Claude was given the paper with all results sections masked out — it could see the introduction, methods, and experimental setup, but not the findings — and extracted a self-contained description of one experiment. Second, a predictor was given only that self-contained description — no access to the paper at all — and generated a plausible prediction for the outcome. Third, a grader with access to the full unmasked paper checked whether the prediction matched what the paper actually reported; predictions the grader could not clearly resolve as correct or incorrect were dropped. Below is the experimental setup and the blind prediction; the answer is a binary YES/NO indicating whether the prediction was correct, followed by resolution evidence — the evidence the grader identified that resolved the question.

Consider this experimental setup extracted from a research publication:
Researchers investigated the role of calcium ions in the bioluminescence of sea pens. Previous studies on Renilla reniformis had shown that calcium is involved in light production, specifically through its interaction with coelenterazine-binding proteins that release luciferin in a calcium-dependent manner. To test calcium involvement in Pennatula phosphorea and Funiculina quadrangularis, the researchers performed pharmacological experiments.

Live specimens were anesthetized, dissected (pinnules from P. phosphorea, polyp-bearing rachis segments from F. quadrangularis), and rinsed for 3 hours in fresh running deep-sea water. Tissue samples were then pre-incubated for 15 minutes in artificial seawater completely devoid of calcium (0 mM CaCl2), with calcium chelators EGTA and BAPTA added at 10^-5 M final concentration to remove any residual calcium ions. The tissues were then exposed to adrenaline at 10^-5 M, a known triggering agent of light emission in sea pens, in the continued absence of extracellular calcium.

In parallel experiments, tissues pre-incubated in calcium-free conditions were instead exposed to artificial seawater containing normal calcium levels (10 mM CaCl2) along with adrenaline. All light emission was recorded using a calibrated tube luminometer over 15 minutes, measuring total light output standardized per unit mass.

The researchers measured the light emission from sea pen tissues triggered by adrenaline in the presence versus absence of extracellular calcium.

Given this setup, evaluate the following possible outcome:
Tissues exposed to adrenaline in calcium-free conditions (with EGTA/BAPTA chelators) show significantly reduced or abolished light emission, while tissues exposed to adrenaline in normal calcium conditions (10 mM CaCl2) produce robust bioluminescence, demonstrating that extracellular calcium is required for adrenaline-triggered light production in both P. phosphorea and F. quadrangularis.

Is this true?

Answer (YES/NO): YES